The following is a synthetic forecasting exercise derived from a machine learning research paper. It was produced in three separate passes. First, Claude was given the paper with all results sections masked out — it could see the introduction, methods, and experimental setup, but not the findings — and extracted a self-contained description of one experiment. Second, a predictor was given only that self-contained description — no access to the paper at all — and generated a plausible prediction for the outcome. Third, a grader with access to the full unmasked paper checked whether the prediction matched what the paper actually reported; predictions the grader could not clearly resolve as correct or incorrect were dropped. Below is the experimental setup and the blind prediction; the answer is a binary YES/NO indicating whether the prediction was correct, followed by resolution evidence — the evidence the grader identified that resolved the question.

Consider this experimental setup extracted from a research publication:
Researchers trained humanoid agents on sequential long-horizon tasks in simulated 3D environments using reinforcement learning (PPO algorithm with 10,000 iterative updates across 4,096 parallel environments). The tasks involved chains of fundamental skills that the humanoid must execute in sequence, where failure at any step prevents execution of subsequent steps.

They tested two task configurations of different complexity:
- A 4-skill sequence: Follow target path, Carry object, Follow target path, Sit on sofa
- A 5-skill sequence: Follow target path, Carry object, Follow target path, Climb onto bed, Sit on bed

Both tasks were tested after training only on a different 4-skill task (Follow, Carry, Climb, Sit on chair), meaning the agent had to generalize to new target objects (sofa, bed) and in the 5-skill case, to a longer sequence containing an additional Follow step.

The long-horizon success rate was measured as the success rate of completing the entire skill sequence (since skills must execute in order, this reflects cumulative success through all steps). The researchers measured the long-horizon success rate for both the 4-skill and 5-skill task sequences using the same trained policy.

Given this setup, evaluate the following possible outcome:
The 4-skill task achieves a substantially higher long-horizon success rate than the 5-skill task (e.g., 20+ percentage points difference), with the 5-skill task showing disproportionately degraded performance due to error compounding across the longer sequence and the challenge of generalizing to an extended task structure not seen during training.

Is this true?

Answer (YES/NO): NO